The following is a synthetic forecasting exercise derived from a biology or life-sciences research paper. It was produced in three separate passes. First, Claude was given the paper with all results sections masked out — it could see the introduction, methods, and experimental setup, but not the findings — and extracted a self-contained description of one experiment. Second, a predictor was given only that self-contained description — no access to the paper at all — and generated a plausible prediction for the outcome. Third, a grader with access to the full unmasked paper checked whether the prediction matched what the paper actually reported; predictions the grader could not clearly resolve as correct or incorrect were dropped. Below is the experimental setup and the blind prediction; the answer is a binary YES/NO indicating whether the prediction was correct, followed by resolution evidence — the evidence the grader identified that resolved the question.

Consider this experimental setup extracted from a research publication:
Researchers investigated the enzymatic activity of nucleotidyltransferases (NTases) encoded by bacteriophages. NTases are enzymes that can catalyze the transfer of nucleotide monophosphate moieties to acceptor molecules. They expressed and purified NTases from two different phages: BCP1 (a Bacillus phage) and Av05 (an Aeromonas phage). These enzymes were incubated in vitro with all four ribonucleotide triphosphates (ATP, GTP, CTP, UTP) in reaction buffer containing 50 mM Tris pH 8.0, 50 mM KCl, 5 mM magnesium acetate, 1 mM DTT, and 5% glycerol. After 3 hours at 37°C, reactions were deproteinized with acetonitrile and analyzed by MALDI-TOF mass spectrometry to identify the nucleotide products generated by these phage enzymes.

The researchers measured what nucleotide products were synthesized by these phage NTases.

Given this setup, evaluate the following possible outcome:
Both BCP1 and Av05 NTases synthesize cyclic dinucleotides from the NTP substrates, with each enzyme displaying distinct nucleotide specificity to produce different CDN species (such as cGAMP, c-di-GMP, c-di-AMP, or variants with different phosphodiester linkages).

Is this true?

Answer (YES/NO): YES